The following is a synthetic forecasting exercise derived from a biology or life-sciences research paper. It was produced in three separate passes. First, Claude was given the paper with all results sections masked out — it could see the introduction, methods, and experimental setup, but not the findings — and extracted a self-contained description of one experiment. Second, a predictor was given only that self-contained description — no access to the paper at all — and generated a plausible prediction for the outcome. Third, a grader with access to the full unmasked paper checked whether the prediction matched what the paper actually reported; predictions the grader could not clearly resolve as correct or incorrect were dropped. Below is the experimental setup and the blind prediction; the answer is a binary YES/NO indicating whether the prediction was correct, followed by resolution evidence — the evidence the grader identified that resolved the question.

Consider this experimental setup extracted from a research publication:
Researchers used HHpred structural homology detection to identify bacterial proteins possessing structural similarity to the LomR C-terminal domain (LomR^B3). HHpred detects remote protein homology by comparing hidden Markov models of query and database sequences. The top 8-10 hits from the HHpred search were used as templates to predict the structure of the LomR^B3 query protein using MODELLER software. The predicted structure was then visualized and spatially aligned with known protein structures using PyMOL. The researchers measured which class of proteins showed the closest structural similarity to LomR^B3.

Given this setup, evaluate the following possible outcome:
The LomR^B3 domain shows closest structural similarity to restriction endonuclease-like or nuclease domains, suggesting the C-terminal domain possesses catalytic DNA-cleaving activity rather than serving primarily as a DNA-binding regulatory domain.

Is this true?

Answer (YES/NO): NO